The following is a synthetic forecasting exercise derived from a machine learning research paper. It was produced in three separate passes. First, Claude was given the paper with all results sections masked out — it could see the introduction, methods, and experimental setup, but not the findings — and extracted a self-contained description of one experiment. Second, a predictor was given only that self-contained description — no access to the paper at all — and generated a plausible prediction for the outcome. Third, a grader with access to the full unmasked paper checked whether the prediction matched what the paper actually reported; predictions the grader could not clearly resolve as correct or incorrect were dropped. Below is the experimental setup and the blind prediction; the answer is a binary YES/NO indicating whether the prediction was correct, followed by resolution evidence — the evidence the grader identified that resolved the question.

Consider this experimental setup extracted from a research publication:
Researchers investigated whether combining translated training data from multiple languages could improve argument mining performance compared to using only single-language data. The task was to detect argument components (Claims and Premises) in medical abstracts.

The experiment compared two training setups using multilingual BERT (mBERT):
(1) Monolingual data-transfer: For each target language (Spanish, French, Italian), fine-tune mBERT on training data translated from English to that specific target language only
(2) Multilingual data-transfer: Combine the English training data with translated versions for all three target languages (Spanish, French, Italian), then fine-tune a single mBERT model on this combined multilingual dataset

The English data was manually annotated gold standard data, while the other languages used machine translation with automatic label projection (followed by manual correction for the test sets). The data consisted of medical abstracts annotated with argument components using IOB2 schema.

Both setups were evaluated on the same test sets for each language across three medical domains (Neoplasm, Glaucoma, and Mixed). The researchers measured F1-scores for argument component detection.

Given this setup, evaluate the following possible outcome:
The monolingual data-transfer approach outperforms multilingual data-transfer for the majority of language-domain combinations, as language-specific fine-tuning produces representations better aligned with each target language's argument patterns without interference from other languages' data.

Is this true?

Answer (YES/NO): NO